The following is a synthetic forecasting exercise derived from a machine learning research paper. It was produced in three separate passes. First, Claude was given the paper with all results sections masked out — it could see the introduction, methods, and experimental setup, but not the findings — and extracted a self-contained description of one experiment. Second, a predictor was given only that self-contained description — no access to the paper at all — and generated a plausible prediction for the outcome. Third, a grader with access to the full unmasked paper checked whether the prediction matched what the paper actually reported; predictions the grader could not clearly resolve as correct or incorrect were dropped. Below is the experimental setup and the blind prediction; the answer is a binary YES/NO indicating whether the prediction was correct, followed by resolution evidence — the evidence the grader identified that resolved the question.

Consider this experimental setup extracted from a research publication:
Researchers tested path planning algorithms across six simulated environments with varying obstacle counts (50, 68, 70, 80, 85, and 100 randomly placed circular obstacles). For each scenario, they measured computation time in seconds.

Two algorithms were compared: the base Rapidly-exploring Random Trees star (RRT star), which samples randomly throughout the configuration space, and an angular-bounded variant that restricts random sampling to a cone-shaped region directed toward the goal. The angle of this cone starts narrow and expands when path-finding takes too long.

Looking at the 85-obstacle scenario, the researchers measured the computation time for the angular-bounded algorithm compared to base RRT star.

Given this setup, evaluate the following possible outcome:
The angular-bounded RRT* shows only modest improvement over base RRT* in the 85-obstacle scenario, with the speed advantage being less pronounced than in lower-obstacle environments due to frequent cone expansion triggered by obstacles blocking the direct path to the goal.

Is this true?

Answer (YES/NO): YES